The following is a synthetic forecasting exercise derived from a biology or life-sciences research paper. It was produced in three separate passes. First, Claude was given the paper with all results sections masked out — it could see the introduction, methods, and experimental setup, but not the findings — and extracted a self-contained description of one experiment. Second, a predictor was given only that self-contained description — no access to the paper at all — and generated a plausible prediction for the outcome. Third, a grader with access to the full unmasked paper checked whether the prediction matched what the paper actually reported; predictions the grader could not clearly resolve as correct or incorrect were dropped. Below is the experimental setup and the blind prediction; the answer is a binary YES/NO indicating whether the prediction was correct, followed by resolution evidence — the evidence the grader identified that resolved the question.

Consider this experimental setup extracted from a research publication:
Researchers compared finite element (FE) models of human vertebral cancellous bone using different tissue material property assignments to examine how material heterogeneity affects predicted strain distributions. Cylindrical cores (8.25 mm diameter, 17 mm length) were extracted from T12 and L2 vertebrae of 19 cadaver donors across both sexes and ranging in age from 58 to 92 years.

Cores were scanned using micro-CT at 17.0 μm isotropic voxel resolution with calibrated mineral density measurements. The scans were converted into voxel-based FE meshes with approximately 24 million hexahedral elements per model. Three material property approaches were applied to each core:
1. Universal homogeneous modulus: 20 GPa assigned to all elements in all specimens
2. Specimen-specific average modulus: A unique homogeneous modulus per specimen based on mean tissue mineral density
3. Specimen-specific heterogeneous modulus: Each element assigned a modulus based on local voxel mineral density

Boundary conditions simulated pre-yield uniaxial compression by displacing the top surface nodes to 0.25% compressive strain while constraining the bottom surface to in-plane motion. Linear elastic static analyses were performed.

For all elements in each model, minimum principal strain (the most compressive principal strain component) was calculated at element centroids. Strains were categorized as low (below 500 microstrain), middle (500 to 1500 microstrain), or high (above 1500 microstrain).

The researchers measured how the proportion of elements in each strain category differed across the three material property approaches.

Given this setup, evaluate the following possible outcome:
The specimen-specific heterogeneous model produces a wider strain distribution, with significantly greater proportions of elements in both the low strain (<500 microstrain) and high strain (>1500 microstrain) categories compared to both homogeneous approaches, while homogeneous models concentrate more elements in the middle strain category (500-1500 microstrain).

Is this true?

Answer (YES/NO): NO